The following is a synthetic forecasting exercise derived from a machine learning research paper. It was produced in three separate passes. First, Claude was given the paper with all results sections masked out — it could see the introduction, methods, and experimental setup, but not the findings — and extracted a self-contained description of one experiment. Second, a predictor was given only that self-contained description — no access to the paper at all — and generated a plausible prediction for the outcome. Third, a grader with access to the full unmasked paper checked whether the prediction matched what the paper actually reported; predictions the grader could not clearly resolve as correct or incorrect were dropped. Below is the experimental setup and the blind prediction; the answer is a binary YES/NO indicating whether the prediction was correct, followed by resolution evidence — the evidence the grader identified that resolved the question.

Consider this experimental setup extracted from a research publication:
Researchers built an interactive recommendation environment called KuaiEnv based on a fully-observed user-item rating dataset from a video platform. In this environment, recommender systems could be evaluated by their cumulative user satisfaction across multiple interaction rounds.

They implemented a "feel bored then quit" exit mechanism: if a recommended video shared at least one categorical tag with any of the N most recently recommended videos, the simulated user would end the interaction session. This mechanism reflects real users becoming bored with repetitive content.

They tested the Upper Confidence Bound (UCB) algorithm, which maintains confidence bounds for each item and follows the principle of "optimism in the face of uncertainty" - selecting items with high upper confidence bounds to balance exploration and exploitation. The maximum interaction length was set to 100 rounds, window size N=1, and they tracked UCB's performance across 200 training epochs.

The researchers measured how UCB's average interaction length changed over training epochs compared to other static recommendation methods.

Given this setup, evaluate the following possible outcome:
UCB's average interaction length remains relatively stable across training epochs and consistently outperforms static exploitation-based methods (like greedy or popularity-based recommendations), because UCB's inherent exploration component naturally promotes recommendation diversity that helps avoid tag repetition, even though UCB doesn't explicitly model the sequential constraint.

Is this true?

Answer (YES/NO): NO